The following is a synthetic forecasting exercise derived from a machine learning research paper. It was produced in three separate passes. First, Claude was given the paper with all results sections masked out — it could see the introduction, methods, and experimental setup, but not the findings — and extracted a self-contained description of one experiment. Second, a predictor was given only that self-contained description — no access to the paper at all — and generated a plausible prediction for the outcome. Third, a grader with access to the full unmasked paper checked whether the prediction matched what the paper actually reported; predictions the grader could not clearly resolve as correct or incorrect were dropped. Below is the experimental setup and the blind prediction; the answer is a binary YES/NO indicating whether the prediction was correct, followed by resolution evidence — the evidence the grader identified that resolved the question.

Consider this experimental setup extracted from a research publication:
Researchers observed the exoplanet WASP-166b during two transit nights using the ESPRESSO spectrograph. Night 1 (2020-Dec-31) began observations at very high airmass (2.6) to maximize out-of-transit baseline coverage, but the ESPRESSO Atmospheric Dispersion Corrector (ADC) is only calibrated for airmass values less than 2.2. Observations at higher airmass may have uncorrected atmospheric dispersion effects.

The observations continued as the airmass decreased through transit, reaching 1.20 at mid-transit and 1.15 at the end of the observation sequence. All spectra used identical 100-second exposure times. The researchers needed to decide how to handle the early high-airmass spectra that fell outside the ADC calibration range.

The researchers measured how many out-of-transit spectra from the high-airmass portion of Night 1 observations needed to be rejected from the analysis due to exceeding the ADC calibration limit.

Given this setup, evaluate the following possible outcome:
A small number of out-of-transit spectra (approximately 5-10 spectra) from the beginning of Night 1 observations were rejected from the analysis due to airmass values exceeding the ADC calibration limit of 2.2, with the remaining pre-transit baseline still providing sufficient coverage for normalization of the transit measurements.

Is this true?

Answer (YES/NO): NO